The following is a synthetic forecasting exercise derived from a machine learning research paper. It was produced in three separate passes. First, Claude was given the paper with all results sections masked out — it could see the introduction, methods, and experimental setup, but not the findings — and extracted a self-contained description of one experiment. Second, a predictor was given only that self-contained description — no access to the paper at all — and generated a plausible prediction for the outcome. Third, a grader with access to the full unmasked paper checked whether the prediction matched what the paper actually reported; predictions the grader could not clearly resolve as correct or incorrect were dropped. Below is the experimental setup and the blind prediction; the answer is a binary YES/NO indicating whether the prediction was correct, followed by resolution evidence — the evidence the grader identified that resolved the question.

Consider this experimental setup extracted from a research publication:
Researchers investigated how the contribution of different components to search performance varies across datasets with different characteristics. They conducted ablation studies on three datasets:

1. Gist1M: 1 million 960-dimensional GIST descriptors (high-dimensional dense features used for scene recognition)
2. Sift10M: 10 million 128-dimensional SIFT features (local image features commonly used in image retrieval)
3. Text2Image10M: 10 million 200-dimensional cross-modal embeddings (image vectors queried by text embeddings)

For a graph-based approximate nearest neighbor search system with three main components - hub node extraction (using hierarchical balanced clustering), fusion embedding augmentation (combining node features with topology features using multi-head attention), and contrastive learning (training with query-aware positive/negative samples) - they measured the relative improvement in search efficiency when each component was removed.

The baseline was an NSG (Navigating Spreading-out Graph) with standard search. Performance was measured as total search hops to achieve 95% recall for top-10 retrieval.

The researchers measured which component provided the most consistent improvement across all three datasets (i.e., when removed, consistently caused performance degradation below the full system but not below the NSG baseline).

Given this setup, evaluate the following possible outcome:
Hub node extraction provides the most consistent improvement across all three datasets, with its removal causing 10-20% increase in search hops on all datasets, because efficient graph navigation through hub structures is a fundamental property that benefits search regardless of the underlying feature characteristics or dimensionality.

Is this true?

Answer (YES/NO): NO